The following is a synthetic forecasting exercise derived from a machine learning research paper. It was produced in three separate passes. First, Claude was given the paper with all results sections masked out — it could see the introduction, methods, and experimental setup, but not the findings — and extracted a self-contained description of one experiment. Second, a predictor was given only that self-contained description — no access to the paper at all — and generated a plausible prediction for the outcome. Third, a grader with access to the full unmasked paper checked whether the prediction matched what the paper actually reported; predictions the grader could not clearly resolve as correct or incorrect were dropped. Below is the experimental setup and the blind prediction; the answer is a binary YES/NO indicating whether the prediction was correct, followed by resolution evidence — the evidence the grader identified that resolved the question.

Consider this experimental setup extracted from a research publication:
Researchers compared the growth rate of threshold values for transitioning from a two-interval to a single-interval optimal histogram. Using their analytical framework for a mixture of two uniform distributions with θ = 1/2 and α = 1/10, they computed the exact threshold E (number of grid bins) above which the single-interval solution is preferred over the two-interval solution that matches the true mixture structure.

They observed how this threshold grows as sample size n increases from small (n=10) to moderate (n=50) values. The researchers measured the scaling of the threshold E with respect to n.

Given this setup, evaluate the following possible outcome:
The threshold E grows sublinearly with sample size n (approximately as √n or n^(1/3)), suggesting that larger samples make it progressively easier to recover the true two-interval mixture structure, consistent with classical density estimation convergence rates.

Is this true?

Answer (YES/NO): NO